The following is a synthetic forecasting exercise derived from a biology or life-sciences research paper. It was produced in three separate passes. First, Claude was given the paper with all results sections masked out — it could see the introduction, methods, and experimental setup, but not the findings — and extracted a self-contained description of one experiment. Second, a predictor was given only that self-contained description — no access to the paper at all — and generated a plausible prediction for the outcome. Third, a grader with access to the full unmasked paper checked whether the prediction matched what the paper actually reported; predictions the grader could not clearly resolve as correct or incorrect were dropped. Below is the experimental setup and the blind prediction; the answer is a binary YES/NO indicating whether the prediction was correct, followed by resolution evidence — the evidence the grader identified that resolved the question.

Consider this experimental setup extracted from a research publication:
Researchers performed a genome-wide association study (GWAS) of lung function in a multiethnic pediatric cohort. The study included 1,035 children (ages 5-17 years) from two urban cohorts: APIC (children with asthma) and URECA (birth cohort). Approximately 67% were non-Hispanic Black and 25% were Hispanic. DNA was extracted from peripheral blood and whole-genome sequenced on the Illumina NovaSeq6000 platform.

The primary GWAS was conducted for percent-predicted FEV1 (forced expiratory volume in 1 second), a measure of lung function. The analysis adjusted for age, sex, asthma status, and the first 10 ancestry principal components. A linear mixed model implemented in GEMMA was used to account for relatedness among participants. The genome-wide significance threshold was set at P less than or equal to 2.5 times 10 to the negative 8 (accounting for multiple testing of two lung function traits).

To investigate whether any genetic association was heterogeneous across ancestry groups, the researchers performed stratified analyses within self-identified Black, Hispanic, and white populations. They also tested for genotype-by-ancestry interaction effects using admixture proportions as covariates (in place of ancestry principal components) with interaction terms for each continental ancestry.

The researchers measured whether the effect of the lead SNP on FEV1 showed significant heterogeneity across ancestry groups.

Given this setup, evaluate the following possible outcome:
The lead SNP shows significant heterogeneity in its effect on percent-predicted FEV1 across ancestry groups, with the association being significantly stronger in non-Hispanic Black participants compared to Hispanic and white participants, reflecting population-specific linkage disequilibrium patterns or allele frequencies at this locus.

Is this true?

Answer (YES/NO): NO